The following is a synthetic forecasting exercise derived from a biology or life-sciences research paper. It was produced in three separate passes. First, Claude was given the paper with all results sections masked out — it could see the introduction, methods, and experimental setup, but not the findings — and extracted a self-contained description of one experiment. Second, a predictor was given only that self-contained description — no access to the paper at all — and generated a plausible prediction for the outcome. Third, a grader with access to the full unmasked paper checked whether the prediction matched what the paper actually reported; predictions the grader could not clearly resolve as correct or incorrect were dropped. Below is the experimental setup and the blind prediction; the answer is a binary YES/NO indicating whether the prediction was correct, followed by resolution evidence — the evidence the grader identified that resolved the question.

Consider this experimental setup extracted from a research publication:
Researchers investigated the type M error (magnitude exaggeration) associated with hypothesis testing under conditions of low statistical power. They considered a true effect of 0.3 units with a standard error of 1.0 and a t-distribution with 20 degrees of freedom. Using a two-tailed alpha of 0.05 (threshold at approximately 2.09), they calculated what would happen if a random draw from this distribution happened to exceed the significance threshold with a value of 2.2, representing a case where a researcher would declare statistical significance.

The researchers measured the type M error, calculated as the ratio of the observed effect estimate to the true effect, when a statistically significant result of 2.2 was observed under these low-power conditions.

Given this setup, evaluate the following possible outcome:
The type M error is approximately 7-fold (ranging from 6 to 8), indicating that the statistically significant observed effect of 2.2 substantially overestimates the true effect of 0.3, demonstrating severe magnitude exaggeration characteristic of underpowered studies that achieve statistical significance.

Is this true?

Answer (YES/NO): YES